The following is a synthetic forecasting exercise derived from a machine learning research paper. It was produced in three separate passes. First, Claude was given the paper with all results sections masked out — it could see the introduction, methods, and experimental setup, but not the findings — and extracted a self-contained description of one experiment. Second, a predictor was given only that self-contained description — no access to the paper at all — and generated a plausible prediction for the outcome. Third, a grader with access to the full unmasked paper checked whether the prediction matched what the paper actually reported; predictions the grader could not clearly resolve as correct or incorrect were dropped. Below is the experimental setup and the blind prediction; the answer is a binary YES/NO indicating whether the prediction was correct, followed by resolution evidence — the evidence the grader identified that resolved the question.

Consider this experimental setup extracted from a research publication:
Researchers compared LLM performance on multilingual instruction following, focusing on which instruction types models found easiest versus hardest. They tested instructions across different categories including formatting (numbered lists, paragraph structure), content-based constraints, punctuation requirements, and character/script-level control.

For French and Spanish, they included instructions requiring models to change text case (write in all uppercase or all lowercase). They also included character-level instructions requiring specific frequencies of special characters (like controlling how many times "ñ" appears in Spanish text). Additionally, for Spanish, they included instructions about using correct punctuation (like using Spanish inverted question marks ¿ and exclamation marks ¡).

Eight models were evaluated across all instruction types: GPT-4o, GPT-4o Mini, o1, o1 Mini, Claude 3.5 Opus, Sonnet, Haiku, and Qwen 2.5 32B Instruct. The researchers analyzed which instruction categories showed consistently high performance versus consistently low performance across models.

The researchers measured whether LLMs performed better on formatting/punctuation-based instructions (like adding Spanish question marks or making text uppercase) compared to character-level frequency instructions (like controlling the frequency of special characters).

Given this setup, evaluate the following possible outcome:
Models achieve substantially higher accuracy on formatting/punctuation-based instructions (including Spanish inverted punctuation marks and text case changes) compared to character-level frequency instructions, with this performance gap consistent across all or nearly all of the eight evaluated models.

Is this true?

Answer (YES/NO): YES